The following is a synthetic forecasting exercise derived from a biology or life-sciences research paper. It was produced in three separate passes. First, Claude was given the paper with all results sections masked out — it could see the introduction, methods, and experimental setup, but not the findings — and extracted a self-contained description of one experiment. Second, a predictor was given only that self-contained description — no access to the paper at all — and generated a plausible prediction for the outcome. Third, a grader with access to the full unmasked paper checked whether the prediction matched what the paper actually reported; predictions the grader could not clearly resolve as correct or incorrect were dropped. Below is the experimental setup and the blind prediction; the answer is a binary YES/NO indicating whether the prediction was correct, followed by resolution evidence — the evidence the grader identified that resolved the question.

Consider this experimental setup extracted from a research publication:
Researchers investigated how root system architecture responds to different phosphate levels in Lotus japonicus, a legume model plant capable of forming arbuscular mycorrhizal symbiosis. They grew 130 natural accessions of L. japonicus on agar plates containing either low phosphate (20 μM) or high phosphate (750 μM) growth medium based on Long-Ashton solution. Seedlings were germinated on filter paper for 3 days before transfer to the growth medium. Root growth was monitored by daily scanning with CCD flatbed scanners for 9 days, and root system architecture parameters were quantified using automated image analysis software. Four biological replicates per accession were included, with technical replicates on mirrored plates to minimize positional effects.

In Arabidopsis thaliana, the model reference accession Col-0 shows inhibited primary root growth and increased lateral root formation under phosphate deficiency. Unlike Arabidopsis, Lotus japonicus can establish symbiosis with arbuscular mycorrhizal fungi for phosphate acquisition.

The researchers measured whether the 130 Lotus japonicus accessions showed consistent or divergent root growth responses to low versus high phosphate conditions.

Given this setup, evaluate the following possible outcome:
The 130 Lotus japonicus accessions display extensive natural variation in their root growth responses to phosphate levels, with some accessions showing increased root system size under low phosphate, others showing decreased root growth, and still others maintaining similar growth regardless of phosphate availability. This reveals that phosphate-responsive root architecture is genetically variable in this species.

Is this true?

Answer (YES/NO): YES